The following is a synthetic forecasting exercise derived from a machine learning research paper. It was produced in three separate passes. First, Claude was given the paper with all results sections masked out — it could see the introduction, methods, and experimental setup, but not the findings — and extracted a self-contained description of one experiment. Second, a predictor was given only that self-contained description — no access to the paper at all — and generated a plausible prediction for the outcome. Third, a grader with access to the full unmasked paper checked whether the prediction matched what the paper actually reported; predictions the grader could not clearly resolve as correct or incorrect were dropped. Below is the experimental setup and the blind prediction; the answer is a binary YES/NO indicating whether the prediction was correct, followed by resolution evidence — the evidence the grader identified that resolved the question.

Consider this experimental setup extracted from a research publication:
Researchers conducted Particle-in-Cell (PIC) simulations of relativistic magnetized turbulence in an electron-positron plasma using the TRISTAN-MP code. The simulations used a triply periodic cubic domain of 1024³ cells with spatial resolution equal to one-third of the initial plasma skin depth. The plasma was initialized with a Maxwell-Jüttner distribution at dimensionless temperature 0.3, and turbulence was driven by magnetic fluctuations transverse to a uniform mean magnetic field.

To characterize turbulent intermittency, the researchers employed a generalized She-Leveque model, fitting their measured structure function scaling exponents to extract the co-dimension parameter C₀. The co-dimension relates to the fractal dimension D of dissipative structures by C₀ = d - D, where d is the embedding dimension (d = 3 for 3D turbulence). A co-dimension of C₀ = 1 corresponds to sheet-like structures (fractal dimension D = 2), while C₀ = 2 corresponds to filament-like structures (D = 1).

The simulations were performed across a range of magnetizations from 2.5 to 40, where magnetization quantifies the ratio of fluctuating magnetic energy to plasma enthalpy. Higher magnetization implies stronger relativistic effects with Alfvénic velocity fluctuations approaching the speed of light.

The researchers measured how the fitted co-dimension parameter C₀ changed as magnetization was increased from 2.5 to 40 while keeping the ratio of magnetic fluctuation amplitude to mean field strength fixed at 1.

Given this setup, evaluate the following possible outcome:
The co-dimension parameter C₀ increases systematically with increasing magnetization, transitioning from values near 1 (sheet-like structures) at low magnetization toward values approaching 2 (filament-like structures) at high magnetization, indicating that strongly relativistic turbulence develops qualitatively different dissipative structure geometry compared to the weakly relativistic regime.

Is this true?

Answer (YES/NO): YES